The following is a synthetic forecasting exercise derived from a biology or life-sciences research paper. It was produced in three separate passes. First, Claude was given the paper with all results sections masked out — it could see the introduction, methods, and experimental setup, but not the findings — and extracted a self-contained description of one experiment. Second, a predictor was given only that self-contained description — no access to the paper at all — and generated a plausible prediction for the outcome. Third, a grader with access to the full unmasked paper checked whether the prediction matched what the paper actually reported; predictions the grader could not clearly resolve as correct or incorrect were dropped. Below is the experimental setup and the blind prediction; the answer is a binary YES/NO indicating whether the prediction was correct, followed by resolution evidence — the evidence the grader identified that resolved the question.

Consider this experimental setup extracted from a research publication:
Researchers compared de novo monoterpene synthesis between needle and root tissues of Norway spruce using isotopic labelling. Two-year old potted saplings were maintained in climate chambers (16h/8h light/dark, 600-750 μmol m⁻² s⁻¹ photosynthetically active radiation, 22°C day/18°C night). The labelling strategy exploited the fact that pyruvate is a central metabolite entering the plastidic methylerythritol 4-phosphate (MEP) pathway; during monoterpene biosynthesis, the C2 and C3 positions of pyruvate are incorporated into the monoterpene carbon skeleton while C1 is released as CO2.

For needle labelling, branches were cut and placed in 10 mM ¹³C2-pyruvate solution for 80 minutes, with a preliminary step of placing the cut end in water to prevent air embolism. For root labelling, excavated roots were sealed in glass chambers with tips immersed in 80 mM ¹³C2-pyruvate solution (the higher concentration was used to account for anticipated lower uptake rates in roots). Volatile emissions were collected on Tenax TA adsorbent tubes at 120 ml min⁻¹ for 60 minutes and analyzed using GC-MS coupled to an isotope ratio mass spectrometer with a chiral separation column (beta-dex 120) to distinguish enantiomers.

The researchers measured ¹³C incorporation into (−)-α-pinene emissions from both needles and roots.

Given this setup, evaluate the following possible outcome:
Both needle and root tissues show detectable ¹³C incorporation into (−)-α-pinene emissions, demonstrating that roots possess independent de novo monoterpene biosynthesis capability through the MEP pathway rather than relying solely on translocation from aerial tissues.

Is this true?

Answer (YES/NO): NO